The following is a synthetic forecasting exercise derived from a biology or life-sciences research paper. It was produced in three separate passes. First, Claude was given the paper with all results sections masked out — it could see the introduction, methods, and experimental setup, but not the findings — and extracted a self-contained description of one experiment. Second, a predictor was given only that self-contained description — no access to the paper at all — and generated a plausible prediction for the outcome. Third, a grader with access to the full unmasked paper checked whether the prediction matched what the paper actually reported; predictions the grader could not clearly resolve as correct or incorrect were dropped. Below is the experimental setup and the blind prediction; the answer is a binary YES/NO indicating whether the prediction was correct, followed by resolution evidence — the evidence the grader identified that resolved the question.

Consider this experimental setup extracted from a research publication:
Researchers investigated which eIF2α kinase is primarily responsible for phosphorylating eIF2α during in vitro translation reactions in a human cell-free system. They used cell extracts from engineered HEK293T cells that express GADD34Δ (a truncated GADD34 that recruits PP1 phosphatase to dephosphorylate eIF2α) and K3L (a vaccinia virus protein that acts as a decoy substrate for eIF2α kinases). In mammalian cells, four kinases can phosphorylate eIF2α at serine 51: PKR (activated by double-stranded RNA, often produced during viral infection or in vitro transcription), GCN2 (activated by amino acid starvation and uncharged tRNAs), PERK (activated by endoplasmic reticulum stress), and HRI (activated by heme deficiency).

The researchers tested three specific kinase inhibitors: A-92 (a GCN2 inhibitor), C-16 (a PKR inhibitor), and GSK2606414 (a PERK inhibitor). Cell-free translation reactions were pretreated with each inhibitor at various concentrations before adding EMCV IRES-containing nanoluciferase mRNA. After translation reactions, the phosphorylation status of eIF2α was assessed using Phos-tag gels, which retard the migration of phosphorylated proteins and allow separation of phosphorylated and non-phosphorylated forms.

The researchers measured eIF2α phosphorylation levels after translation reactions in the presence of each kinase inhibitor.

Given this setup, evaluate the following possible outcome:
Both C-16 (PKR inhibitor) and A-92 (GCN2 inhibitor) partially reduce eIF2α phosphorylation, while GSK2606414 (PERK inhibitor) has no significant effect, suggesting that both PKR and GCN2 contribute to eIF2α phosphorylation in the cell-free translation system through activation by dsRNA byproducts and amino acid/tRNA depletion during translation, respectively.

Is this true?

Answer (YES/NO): NO